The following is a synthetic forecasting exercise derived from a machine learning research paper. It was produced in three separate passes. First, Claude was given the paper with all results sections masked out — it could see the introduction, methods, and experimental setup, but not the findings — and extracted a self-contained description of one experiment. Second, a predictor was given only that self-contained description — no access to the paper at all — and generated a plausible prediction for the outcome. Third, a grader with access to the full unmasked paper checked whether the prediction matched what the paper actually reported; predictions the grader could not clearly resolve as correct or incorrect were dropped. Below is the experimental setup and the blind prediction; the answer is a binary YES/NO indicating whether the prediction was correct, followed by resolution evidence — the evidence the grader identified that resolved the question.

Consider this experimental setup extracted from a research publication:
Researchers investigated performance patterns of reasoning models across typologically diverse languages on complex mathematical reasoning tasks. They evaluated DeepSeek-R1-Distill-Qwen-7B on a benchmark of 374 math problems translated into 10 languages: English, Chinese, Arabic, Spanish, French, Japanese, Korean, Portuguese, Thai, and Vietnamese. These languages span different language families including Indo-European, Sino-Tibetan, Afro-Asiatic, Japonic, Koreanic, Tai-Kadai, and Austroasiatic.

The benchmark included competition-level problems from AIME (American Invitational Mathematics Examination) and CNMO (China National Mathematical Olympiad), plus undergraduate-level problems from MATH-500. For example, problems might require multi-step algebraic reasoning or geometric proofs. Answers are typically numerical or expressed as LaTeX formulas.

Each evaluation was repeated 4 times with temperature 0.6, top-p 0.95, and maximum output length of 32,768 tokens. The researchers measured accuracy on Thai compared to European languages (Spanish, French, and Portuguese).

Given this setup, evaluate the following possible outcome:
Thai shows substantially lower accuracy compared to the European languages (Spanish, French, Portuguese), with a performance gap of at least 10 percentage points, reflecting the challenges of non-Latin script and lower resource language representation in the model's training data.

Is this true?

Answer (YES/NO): YES